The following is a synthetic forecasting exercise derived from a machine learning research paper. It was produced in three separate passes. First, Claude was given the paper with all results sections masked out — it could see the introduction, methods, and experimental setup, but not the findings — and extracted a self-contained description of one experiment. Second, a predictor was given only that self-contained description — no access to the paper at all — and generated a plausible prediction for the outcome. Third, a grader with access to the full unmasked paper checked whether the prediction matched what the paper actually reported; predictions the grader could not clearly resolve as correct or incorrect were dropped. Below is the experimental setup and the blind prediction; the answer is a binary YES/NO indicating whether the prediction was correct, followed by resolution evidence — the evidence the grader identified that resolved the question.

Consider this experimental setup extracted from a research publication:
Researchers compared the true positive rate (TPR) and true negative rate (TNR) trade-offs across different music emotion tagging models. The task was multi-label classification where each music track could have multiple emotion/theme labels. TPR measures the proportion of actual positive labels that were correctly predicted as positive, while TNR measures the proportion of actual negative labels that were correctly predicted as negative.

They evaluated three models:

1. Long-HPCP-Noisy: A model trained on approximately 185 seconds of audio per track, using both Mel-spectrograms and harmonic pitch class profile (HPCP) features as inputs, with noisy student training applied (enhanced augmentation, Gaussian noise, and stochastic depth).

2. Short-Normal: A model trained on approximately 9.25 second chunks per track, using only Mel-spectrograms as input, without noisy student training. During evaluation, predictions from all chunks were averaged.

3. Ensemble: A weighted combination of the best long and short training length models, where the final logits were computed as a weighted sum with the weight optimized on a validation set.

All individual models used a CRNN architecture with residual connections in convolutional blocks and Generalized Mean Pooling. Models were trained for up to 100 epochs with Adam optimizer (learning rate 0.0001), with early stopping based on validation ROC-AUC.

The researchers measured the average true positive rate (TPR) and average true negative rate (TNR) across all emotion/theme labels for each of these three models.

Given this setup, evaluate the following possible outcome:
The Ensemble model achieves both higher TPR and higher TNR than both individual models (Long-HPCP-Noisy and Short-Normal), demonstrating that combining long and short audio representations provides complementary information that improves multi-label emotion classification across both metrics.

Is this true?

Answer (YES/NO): NO